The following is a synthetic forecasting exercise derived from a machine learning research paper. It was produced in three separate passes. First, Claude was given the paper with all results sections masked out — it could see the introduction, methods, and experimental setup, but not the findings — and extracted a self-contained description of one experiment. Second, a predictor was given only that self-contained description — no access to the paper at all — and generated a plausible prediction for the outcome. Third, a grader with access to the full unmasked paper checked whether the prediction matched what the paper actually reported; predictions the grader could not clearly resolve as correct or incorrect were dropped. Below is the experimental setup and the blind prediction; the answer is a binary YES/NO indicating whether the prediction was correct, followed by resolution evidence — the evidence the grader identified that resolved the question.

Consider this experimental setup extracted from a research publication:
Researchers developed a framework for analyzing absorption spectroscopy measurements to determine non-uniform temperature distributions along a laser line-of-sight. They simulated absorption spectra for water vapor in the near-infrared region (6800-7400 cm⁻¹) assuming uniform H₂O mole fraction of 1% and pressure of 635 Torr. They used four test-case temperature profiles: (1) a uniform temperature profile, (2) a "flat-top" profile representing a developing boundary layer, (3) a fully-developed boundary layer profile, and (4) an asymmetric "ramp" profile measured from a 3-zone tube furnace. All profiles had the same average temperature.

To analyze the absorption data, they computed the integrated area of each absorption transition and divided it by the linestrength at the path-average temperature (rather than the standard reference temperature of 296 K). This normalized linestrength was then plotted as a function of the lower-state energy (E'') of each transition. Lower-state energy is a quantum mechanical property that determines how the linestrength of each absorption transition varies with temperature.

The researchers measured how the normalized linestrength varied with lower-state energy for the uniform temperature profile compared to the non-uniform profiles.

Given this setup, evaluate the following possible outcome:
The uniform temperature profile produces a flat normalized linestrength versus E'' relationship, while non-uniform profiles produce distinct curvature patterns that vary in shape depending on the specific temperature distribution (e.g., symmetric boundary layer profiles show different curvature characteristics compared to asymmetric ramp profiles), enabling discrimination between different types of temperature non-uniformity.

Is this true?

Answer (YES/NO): YES